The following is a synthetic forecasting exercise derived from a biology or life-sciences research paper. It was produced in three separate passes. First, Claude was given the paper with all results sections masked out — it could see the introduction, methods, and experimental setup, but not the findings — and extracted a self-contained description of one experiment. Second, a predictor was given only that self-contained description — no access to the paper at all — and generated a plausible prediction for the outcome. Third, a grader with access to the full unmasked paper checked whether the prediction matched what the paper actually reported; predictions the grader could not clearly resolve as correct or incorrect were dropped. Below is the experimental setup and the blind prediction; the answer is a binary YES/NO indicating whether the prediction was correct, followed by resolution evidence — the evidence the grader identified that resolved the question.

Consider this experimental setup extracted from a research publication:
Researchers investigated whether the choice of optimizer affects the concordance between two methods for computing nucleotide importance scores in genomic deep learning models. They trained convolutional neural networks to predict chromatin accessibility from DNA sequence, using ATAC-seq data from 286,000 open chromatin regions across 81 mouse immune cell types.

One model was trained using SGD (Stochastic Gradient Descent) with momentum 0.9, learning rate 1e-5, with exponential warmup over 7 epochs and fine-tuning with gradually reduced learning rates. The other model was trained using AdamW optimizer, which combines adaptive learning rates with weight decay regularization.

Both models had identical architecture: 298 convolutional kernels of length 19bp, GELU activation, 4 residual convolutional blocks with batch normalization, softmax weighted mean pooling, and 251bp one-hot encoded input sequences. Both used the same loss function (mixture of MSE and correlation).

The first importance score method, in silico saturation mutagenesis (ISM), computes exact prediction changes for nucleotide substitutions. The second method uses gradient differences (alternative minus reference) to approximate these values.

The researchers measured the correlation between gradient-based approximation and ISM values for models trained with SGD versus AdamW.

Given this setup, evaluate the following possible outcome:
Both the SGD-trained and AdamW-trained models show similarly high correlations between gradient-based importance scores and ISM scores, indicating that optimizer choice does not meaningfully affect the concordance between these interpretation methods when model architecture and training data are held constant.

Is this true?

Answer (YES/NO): NO